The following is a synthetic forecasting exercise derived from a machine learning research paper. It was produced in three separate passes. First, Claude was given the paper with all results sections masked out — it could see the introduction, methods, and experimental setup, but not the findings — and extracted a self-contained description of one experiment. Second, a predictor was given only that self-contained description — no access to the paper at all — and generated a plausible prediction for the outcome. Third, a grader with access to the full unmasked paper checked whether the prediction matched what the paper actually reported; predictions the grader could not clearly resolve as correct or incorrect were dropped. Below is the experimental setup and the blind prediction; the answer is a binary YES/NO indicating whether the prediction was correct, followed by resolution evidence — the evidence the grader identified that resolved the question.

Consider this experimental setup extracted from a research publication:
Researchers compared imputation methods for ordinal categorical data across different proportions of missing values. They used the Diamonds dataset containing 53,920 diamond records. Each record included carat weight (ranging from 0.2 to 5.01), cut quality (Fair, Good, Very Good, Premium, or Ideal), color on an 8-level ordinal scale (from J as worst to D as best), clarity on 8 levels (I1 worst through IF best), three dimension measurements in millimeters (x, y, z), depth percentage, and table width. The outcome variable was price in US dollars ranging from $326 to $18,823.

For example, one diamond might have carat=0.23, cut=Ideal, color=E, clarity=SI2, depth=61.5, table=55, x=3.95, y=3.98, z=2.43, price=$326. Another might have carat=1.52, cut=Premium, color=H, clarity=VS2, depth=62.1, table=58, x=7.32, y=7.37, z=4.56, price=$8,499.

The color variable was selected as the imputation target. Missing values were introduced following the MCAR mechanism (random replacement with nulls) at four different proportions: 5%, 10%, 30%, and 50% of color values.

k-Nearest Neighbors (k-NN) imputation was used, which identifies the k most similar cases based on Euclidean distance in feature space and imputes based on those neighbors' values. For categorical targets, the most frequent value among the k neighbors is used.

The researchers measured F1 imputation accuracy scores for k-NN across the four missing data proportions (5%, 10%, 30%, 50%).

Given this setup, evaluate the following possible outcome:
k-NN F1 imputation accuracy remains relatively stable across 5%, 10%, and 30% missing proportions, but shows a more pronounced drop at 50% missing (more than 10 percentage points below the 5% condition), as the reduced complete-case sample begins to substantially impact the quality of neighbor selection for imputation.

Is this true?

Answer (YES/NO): NO